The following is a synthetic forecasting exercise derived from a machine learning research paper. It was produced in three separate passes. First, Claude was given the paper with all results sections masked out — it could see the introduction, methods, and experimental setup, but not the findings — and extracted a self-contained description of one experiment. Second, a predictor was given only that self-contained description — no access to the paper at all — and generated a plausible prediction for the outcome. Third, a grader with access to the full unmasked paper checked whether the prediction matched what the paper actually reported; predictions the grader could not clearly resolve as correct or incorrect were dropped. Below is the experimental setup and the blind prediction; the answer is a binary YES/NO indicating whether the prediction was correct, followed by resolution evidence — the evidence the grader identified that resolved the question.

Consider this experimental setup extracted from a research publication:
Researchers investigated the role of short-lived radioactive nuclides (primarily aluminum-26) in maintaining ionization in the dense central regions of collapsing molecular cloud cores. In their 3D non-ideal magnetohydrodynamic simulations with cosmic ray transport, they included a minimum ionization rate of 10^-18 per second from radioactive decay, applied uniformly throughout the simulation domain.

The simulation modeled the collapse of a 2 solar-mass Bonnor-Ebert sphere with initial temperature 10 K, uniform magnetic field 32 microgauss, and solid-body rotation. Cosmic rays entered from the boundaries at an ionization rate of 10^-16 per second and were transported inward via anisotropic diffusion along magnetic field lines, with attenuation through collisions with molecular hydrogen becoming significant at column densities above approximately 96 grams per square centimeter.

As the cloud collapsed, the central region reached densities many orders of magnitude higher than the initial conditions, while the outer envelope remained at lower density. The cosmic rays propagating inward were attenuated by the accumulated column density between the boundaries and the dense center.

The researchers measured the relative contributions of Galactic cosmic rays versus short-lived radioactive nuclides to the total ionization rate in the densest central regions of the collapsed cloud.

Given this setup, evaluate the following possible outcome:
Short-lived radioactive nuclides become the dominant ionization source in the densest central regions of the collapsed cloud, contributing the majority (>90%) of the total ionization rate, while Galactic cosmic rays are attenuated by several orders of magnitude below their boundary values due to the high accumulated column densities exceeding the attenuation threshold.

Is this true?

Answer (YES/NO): YES